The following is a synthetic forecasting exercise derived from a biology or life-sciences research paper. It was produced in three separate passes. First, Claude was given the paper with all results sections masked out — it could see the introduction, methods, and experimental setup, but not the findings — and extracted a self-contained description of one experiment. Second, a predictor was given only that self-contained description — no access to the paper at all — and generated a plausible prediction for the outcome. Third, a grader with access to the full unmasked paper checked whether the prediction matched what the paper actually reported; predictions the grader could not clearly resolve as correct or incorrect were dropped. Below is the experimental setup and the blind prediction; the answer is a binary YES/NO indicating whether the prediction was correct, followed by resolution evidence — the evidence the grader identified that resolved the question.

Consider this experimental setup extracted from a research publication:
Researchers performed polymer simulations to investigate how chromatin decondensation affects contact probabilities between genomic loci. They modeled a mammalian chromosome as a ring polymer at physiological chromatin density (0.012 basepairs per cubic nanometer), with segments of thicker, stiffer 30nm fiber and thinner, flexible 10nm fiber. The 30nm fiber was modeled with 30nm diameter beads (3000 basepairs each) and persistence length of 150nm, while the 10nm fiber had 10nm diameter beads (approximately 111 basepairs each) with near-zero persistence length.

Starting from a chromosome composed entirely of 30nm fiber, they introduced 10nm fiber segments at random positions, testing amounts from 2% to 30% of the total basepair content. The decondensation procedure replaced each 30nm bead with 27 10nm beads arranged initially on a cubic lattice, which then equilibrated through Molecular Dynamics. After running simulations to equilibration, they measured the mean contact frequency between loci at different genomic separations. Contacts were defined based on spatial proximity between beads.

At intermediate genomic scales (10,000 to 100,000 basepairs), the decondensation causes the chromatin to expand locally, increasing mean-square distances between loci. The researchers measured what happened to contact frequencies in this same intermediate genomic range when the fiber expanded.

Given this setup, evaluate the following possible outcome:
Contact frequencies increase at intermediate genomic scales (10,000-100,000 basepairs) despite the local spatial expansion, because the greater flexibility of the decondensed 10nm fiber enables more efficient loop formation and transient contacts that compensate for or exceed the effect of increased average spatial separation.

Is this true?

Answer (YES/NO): YES